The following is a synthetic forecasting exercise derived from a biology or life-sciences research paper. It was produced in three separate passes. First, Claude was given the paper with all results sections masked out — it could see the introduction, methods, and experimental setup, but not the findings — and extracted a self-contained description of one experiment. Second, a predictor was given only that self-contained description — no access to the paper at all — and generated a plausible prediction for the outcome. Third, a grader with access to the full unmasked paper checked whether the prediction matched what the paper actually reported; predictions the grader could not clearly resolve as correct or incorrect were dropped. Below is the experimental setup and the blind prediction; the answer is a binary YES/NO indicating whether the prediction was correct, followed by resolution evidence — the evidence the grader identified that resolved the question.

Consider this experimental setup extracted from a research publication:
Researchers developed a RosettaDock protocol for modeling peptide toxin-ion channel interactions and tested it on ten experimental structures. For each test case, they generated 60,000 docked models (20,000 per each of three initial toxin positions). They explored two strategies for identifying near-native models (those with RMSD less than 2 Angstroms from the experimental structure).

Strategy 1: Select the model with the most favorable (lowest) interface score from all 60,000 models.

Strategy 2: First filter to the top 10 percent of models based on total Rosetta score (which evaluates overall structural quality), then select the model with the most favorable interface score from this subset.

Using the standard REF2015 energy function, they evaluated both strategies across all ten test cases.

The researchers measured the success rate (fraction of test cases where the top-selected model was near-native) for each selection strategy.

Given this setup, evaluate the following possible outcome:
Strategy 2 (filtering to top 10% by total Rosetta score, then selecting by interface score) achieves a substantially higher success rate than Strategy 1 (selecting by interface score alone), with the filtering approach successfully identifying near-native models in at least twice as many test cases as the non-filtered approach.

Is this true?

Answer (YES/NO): NO